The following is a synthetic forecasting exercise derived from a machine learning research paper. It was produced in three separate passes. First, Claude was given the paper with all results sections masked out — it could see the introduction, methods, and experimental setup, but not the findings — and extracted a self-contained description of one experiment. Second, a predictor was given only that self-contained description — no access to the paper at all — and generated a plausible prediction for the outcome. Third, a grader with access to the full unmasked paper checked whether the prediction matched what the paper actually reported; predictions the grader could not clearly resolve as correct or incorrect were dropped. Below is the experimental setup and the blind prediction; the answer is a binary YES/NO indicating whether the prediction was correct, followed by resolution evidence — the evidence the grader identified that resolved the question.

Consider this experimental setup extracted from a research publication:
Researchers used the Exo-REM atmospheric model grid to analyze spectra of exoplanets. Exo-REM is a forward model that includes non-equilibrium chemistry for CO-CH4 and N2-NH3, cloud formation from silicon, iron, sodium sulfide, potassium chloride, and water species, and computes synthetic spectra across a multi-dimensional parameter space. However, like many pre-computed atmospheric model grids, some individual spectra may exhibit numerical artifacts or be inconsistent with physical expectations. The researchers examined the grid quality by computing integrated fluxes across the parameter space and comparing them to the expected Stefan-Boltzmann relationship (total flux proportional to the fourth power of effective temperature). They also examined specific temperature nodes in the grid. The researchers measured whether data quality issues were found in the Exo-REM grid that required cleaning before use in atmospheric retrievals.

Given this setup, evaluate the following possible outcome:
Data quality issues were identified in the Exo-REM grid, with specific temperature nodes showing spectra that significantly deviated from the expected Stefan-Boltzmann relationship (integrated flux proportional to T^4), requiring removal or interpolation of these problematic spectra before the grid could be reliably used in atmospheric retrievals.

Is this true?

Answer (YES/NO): YES